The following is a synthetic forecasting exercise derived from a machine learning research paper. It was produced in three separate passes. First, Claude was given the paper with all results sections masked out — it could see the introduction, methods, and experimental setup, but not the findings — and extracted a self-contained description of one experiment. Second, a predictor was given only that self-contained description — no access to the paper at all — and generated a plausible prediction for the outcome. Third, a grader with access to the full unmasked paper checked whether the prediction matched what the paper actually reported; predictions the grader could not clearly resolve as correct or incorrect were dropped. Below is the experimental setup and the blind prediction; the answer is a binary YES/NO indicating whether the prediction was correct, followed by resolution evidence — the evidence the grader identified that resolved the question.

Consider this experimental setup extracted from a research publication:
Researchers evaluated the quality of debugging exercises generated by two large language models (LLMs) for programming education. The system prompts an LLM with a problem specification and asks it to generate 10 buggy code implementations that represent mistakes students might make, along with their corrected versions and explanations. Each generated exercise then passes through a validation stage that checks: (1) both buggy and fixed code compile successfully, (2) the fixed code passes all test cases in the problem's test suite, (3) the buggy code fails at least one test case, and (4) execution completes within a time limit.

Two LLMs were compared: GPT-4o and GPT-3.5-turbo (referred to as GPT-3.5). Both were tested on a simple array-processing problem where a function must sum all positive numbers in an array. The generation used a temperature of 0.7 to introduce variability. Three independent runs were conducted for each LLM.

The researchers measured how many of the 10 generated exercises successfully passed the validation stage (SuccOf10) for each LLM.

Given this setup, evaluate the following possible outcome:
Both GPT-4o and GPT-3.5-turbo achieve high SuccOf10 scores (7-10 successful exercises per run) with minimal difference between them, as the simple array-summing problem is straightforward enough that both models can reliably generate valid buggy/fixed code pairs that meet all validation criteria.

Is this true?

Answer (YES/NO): NO